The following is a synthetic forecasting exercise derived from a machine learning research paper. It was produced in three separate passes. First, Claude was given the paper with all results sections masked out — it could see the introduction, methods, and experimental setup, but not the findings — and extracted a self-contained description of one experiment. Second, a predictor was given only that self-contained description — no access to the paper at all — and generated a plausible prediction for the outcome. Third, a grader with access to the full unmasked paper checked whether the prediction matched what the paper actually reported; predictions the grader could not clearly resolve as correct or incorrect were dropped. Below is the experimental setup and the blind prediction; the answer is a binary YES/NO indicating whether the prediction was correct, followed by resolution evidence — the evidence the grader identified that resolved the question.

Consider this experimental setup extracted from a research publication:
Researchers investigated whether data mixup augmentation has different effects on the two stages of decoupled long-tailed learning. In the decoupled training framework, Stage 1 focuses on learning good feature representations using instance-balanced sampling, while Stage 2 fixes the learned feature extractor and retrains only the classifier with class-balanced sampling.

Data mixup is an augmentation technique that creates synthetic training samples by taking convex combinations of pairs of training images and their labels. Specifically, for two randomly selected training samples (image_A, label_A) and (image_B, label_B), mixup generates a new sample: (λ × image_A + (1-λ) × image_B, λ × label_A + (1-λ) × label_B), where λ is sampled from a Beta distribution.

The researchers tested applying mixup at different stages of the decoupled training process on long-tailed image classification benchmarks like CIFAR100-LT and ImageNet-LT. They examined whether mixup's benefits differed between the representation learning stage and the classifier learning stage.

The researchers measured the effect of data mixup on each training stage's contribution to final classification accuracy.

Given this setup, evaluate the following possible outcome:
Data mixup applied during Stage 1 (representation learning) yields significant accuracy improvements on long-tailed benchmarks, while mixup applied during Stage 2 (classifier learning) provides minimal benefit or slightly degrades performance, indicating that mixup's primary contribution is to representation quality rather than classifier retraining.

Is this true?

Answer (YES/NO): YES